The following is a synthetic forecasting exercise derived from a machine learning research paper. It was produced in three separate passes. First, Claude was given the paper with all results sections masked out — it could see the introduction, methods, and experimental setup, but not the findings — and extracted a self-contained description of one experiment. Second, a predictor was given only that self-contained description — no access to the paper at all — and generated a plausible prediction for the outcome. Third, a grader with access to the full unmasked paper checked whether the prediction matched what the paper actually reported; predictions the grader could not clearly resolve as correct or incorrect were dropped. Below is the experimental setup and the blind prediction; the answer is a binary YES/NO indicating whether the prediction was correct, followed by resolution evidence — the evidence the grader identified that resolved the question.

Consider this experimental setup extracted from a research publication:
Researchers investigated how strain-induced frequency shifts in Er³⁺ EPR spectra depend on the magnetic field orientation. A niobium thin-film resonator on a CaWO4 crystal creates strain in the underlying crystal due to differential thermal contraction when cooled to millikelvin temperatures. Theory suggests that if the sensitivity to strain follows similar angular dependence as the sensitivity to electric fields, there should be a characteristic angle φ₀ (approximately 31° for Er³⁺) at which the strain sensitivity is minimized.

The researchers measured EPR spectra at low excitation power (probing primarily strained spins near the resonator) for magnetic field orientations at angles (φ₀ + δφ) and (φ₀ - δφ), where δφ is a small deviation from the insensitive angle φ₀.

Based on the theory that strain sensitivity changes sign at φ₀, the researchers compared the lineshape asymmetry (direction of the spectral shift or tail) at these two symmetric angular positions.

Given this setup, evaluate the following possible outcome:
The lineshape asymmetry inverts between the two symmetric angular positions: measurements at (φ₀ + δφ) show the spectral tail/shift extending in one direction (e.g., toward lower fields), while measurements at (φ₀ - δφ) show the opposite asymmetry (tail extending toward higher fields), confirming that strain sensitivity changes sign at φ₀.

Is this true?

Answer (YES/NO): YES